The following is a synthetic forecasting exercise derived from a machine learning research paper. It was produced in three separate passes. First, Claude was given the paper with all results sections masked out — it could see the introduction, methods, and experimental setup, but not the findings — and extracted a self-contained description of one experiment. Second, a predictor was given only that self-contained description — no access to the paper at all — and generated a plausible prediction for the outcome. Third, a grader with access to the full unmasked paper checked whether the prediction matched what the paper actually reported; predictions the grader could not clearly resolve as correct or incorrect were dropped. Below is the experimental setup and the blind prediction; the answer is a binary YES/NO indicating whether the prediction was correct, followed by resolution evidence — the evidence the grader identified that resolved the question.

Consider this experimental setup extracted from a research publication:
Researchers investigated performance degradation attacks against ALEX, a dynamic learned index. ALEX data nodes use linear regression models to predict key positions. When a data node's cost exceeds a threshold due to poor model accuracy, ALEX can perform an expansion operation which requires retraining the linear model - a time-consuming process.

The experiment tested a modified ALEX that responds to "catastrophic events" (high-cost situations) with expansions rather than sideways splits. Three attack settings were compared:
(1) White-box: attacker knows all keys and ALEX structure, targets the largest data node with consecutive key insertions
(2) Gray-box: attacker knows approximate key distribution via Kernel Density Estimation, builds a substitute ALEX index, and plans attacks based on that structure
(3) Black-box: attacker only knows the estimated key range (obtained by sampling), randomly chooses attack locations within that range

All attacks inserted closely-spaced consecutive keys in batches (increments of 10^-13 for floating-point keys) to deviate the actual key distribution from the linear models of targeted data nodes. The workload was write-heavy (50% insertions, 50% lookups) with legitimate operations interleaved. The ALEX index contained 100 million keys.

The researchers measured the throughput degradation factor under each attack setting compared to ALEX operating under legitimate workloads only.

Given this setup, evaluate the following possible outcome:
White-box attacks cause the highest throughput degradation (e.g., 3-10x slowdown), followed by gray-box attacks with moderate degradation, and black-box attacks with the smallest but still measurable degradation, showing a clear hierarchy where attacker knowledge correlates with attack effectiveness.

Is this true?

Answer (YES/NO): NO